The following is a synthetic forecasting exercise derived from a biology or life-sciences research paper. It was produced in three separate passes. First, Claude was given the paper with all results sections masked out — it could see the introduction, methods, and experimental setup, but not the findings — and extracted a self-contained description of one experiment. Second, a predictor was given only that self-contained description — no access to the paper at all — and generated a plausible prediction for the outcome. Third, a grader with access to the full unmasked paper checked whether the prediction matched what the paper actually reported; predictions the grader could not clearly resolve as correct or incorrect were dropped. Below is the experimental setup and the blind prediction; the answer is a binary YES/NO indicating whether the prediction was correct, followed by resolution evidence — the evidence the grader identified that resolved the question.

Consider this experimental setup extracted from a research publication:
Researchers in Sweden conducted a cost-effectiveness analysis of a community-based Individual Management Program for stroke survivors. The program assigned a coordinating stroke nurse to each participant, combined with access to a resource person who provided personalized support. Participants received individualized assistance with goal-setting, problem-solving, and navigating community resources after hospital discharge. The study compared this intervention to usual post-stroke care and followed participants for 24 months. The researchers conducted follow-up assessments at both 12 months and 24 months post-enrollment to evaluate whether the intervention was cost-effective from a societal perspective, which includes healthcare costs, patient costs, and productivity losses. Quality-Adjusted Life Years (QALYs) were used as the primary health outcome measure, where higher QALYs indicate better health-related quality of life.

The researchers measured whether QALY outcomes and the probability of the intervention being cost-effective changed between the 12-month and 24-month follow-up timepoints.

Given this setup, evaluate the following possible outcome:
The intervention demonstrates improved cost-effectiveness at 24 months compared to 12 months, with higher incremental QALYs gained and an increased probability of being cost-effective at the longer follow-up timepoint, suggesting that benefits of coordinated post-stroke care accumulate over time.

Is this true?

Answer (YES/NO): YES